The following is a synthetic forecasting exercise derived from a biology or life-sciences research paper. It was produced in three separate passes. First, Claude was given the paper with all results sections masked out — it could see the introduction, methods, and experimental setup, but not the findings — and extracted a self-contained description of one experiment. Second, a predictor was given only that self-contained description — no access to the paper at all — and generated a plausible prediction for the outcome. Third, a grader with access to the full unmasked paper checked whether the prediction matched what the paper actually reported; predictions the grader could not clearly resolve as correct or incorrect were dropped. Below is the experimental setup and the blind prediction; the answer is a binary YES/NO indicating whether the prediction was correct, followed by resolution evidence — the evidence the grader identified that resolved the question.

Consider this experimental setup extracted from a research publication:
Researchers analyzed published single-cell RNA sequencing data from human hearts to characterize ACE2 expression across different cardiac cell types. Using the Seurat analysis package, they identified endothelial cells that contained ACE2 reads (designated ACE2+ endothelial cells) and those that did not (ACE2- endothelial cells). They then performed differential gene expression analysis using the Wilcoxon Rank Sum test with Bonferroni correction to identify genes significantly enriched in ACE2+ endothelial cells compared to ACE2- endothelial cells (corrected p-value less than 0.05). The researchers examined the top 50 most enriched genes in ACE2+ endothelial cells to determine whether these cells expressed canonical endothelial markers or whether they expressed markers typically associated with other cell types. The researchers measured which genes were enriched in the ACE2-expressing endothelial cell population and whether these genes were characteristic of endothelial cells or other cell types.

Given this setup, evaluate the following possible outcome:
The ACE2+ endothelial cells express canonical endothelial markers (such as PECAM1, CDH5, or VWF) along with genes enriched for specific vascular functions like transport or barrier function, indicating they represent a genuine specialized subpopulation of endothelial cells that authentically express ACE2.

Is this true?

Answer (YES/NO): NO